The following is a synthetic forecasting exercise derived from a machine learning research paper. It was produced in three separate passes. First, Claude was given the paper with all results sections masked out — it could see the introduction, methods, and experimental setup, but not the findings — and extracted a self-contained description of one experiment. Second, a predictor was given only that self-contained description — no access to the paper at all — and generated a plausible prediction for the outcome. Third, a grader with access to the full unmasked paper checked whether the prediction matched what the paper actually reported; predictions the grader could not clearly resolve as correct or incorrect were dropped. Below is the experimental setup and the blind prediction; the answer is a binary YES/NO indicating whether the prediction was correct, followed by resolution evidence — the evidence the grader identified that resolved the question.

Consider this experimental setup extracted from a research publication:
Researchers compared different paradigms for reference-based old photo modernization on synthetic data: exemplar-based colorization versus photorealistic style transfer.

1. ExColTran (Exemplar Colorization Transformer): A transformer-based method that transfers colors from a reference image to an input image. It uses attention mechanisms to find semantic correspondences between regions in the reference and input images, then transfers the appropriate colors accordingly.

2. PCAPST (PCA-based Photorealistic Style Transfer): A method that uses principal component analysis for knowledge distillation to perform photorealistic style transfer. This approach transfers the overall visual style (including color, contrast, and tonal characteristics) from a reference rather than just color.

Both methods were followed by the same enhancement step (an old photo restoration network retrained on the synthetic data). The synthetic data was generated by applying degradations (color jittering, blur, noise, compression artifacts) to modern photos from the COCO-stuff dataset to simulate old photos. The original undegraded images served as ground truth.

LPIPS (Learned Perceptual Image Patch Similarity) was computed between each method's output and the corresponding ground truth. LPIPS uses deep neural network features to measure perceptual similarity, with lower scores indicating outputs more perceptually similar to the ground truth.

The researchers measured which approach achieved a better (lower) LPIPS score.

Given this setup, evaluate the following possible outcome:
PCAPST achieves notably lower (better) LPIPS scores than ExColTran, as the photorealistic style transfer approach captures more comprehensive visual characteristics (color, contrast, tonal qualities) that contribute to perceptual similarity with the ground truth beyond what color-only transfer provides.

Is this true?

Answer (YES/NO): YES